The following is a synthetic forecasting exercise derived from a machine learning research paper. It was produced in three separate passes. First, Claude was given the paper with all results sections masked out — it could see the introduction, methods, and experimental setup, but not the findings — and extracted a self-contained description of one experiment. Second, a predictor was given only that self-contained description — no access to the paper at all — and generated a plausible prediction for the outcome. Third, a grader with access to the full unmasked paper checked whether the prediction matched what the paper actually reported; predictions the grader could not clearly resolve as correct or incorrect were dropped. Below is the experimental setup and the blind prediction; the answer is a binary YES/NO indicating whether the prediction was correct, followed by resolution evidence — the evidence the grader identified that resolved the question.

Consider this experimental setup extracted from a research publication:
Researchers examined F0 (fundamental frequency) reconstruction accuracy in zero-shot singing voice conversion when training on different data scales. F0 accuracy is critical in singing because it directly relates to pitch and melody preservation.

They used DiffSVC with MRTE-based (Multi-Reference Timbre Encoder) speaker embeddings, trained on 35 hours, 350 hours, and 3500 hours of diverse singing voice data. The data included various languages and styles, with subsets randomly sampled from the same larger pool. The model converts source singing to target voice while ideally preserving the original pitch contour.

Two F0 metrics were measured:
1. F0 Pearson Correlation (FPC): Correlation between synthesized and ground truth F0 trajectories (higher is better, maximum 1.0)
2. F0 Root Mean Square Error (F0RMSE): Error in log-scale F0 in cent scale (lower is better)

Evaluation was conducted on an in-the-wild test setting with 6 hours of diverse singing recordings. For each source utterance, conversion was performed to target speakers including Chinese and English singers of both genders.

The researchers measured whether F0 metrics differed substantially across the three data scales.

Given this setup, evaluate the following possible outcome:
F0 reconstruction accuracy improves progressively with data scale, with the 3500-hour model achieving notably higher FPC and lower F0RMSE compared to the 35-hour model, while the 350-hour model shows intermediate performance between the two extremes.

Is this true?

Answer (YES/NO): NO